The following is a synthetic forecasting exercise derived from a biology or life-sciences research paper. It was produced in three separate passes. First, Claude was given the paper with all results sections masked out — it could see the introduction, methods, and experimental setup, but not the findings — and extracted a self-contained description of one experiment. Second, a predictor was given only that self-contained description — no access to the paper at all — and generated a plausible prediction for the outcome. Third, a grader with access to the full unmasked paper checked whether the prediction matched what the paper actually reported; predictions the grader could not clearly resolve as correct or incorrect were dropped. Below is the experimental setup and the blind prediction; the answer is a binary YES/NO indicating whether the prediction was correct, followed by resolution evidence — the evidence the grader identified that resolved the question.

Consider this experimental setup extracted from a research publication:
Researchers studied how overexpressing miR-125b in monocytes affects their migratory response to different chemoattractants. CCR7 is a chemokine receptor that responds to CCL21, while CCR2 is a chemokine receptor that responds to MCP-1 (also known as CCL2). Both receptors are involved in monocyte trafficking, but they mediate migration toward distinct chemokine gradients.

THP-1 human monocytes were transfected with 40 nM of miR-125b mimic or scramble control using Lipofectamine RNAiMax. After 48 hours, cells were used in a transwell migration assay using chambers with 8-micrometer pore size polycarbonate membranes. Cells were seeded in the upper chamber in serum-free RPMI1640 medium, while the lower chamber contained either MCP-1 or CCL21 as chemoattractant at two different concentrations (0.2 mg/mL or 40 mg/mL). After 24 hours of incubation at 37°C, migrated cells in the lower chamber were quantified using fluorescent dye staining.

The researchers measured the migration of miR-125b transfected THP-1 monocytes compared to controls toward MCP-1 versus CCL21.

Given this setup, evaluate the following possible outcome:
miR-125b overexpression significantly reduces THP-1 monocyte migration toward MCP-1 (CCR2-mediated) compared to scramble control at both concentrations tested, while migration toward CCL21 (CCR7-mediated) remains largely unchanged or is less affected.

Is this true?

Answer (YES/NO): NO